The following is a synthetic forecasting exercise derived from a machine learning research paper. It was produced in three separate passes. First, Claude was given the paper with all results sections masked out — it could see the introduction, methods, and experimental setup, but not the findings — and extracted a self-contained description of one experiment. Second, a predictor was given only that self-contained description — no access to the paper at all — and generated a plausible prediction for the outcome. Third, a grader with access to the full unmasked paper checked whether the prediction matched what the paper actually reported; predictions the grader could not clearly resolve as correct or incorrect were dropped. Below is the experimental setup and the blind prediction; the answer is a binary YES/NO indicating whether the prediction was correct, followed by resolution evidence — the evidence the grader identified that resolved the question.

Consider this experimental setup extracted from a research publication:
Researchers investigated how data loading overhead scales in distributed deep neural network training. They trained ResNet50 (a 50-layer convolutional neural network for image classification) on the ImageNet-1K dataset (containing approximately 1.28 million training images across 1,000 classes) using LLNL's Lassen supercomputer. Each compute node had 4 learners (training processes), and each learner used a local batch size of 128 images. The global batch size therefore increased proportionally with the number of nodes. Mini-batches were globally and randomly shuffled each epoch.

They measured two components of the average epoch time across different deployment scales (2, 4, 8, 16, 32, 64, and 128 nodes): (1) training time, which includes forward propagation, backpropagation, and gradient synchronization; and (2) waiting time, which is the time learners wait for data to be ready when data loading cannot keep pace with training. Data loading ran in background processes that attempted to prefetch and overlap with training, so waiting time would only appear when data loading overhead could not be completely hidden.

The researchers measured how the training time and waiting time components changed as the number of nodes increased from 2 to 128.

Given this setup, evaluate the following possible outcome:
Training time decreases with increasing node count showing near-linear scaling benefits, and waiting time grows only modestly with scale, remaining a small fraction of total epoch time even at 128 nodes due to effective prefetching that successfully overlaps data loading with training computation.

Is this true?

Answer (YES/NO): NO